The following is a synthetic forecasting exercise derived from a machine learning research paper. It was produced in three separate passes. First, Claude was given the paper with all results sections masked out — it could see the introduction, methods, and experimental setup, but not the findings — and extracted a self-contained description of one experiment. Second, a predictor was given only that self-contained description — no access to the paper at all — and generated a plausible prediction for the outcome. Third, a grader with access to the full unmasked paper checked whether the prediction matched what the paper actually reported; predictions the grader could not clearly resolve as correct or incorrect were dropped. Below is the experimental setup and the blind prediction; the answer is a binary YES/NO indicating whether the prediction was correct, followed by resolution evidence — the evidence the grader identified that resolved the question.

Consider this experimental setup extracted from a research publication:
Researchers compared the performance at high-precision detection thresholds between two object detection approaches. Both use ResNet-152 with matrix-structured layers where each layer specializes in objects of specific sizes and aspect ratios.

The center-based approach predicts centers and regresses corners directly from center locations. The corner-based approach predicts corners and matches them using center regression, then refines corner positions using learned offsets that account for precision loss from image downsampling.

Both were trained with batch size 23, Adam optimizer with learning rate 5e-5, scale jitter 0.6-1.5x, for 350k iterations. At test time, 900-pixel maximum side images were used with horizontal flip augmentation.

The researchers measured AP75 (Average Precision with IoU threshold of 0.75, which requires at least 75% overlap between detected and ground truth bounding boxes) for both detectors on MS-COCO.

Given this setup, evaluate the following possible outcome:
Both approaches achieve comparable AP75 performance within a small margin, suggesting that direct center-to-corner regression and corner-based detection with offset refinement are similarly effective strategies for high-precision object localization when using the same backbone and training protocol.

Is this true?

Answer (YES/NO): NO